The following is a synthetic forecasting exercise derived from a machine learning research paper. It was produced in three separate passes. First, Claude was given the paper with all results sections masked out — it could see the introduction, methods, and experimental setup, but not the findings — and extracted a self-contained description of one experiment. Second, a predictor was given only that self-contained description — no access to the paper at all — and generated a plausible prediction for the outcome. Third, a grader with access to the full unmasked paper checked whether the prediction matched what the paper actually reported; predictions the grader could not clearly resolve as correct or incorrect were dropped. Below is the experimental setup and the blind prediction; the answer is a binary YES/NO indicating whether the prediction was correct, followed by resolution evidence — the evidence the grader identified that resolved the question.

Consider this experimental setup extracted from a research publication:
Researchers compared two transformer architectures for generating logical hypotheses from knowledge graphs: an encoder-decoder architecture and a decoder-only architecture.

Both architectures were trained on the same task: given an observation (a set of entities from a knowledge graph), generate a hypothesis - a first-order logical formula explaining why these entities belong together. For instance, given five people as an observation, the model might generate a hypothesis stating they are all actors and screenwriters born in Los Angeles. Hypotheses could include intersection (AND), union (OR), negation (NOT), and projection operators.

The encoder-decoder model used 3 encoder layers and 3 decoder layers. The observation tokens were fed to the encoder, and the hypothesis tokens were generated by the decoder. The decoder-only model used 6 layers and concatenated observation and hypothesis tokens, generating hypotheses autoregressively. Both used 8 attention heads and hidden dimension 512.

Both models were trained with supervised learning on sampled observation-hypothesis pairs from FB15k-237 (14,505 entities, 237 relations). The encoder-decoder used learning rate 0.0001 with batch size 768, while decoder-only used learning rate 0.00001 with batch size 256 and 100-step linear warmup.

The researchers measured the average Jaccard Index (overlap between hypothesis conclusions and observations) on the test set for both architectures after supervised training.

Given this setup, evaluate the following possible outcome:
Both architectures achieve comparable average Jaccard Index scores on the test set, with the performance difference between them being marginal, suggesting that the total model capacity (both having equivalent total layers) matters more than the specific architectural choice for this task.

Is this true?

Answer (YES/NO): NO